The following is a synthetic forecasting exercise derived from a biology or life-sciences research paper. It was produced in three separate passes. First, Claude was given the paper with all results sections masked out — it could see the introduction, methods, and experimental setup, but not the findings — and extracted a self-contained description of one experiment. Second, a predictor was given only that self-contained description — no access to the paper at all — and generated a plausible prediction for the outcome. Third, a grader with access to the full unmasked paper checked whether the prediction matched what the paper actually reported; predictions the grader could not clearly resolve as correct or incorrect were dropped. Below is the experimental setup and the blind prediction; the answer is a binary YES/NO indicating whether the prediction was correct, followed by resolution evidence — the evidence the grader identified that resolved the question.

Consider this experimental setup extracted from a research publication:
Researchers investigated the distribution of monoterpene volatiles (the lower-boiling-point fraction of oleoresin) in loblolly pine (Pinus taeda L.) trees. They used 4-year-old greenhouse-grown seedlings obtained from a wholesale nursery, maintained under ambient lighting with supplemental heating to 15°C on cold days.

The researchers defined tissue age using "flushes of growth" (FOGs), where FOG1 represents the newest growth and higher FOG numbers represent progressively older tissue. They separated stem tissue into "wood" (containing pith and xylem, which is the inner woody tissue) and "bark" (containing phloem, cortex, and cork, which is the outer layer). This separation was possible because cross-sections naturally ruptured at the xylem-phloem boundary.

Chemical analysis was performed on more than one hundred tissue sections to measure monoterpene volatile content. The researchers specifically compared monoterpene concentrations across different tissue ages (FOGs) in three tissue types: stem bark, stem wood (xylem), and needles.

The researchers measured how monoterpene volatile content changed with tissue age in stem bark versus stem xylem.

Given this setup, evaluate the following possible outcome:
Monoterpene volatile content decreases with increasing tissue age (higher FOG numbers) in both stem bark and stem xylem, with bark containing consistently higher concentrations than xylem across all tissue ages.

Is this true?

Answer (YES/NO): NO